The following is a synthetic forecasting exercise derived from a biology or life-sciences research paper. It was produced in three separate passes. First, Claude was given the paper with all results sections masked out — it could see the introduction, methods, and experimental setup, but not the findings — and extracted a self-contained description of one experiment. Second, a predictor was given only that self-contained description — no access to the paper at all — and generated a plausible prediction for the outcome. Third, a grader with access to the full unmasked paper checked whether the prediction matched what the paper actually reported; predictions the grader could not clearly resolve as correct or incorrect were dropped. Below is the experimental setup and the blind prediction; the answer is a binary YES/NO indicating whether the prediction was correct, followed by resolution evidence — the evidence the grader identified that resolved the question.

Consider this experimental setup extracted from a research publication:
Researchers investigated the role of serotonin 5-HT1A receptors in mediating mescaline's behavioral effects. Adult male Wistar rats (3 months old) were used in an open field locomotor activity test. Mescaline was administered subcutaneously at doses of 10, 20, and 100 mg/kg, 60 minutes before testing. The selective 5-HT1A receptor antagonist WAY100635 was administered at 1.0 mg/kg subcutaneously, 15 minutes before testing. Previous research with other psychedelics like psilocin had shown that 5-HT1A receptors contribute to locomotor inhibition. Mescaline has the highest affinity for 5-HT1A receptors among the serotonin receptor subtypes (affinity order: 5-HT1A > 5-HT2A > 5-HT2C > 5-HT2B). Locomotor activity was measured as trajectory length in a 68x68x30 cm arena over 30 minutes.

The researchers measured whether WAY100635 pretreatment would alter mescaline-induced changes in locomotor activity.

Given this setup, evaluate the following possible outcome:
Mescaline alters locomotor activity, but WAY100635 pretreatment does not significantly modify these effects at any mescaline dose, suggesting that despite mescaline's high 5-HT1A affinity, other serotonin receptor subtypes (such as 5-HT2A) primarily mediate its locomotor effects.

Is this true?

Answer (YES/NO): NO